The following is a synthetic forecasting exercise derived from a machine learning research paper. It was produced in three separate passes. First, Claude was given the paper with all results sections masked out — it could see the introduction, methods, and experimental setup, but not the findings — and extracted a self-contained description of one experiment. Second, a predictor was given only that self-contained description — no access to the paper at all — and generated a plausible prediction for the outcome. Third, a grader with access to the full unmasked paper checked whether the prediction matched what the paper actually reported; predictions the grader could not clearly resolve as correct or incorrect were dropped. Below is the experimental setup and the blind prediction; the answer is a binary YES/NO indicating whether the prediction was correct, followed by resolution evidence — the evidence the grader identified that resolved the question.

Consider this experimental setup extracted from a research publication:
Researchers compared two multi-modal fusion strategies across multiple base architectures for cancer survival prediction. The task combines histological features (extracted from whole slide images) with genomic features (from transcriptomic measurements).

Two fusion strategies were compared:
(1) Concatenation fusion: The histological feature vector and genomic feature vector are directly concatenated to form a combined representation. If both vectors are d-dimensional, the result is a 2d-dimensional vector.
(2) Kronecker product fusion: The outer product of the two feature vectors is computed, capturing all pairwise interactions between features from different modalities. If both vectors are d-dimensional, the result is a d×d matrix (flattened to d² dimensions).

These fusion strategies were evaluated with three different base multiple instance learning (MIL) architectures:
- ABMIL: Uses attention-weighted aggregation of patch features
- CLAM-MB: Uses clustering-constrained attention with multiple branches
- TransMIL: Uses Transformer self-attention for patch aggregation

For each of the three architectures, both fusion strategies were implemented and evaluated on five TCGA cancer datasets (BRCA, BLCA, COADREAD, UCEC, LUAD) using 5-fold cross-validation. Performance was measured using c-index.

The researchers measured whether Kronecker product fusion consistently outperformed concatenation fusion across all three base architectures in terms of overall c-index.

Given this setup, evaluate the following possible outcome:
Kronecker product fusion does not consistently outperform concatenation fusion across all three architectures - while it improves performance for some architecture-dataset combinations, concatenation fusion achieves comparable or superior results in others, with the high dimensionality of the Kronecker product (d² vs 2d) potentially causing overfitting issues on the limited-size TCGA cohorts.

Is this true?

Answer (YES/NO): NO